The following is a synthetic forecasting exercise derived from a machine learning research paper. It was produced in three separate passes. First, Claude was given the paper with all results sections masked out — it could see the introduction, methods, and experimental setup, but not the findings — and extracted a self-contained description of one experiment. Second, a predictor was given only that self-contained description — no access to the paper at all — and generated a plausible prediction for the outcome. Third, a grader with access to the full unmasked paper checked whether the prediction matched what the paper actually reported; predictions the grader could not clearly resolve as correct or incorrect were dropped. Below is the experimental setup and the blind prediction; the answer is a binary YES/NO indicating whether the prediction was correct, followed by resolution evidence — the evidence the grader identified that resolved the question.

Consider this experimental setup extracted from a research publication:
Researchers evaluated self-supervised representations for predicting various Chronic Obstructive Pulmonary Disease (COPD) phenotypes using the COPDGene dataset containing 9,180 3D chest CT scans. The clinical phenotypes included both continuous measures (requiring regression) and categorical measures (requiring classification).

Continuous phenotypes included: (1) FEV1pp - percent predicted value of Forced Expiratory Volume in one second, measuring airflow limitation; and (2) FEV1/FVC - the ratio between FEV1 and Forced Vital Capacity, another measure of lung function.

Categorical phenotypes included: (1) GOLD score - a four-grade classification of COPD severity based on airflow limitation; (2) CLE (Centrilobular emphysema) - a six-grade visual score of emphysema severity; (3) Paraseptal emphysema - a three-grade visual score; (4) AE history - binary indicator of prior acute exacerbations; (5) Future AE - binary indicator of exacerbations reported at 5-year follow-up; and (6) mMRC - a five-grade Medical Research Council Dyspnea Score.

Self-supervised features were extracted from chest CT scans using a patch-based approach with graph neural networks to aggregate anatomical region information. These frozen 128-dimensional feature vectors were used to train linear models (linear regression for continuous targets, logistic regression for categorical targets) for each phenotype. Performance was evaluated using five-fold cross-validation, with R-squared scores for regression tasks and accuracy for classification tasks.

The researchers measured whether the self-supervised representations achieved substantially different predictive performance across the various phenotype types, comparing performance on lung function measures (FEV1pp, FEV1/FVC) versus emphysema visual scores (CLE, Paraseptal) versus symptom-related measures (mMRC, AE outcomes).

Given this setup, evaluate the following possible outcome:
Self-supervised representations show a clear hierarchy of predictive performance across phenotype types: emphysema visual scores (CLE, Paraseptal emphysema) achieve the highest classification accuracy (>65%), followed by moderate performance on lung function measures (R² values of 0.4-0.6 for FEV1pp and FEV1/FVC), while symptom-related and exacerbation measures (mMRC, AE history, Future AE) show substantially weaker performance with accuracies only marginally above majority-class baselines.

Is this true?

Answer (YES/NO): NO